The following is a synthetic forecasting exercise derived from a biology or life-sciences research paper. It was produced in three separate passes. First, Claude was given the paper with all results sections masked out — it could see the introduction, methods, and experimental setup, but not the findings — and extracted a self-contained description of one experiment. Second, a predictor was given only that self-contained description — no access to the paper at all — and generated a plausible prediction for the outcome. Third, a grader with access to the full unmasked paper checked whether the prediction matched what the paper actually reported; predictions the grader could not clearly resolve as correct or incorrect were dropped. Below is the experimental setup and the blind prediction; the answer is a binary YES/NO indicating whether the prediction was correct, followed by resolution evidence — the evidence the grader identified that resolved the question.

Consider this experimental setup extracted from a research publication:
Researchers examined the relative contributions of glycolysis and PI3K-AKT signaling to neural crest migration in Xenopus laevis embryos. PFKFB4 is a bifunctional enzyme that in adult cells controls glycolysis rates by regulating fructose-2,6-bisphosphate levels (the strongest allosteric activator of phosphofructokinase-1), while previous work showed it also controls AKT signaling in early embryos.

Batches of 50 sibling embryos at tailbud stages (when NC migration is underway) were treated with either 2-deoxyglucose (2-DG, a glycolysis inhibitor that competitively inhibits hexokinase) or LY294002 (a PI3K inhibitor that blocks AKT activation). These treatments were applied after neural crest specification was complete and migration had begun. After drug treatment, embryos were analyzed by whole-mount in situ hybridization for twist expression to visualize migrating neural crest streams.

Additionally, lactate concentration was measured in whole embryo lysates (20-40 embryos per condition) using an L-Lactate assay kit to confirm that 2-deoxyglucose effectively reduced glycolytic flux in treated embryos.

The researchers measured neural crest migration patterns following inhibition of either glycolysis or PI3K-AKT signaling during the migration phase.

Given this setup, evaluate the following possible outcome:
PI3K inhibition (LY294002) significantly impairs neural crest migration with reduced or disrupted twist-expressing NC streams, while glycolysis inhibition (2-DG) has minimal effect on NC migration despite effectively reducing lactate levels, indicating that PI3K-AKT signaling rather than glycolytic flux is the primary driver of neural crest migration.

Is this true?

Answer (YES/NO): NO